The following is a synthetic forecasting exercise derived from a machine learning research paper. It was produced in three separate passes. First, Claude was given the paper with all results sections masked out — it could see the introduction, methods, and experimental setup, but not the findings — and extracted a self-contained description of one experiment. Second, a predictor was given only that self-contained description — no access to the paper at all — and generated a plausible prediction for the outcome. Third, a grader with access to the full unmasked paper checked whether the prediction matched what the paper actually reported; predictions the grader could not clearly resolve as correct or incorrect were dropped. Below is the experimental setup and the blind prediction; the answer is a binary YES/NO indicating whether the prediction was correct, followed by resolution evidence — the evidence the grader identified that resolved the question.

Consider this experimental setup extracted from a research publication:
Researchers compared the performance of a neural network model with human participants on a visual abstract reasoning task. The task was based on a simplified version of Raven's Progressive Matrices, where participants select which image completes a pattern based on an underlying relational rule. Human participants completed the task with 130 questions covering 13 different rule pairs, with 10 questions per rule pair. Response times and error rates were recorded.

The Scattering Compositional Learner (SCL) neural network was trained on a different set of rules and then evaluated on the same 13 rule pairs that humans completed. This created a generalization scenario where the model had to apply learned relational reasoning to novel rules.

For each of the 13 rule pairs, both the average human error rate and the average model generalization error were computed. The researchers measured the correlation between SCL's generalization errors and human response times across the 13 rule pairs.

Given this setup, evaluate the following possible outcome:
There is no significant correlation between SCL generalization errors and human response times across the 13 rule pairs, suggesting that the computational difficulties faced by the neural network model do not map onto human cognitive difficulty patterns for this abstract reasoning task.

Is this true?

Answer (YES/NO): NO